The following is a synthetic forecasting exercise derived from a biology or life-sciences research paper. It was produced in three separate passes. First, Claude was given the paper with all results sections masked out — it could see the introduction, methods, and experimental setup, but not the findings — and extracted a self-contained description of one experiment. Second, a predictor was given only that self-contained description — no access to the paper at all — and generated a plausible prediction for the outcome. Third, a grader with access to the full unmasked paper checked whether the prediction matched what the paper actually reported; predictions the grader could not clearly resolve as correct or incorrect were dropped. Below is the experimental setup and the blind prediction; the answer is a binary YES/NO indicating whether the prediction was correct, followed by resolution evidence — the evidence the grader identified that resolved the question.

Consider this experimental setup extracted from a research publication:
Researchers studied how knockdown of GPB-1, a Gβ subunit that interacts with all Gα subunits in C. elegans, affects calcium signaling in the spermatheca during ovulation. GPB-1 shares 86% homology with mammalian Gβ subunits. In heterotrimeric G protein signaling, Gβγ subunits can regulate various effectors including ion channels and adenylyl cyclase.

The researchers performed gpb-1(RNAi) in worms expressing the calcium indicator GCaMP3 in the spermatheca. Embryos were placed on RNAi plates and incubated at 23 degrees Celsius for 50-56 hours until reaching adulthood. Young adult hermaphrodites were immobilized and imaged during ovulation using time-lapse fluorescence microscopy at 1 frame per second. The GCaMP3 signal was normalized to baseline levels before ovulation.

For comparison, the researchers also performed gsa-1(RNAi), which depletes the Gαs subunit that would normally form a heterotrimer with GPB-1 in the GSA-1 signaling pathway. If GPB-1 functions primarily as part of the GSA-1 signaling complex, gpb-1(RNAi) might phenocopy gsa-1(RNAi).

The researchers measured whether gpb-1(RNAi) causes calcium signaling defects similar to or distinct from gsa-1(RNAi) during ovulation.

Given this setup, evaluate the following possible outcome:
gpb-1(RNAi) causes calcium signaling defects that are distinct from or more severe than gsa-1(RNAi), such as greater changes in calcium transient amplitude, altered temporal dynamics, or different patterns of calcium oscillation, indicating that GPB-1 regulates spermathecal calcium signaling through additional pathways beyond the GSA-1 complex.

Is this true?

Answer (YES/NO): NO